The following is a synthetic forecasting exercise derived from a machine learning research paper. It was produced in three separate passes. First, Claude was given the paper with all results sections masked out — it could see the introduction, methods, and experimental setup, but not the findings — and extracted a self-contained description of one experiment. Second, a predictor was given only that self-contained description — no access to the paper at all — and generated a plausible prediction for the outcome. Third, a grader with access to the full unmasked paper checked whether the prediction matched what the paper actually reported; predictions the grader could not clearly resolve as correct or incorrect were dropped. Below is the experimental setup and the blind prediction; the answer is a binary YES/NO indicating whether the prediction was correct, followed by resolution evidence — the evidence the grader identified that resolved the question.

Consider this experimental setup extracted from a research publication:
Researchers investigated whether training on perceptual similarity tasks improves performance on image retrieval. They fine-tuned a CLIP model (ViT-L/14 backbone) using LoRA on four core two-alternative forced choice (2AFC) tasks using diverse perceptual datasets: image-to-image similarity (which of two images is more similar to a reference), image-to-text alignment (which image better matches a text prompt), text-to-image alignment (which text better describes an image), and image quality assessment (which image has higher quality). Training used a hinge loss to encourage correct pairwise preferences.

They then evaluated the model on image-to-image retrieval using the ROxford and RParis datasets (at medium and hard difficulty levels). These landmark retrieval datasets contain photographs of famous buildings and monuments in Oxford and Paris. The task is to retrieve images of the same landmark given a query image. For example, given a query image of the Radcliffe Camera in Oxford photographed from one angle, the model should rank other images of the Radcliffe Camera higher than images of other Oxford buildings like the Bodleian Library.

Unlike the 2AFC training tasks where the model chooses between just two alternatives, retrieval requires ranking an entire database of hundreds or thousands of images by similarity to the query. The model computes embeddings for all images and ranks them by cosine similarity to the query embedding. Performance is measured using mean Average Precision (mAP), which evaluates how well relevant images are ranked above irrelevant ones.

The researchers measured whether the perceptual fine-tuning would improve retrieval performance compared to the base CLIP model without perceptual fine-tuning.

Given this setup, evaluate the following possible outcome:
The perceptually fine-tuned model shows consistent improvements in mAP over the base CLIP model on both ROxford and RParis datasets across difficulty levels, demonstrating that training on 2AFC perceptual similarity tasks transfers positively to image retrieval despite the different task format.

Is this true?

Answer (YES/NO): NO